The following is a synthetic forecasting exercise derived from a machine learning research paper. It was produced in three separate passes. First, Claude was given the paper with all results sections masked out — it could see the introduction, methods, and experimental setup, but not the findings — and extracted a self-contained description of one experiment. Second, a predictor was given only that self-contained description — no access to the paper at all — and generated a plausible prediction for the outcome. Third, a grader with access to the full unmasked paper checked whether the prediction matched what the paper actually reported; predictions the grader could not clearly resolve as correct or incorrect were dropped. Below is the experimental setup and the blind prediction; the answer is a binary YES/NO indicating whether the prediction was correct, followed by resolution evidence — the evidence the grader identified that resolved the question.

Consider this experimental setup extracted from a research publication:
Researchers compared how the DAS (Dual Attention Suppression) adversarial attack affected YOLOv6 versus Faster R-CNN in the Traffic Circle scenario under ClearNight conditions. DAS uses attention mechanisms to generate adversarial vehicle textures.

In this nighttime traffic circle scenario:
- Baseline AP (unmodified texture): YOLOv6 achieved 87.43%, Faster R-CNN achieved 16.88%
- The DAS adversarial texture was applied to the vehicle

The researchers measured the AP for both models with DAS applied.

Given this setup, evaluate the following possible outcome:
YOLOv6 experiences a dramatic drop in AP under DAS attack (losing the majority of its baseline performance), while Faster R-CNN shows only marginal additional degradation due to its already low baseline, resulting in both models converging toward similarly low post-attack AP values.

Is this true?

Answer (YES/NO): NO